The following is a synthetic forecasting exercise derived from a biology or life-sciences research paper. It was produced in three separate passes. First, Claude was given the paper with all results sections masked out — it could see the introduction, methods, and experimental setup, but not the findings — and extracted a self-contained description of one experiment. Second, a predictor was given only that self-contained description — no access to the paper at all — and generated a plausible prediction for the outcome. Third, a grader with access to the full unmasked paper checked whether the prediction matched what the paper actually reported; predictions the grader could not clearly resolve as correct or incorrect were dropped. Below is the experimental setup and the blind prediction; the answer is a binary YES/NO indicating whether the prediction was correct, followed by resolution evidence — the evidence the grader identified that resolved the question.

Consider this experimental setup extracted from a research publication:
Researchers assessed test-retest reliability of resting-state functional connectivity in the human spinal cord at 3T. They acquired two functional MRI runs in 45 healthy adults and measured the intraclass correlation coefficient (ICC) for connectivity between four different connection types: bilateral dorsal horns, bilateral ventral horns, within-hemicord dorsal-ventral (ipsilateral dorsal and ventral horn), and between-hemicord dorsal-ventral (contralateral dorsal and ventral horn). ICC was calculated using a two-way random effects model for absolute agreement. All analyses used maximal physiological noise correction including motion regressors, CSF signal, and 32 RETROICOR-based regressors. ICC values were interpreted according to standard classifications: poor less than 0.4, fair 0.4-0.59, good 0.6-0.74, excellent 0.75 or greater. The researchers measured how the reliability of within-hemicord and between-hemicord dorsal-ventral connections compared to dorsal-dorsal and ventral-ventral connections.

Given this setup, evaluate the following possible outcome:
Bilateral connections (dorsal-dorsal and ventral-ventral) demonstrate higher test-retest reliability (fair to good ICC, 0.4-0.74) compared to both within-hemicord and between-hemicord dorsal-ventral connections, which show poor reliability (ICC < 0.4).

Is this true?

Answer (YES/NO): YES